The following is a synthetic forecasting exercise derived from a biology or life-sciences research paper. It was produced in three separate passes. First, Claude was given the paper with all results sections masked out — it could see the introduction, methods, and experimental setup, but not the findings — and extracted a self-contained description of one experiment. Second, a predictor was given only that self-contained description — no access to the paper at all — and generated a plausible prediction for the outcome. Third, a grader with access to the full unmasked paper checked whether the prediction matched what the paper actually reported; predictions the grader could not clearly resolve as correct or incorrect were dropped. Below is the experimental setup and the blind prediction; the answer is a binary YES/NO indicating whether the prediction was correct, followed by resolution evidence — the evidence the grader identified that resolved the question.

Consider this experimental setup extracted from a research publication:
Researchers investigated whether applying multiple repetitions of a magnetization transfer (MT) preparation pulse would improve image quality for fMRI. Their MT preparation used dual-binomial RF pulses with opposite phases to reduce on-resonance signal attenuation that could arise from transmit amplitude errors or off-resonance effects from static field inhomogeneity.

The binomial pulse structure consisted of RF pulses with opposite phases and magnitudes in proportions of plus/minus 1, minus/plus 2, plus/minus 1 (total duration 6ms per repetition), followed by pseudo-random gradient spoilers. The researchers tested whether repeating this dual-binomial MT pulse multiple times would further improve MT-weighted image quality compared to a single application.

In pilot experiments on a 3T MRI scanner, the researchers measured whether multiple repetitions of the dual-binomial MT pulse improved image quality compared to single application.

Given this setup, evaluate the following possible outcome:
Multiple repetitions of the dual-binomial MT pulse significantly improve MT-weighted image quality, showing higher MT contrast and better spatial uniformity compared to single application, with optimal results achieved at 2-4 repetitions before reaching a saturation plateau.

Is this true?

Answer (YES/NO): NO